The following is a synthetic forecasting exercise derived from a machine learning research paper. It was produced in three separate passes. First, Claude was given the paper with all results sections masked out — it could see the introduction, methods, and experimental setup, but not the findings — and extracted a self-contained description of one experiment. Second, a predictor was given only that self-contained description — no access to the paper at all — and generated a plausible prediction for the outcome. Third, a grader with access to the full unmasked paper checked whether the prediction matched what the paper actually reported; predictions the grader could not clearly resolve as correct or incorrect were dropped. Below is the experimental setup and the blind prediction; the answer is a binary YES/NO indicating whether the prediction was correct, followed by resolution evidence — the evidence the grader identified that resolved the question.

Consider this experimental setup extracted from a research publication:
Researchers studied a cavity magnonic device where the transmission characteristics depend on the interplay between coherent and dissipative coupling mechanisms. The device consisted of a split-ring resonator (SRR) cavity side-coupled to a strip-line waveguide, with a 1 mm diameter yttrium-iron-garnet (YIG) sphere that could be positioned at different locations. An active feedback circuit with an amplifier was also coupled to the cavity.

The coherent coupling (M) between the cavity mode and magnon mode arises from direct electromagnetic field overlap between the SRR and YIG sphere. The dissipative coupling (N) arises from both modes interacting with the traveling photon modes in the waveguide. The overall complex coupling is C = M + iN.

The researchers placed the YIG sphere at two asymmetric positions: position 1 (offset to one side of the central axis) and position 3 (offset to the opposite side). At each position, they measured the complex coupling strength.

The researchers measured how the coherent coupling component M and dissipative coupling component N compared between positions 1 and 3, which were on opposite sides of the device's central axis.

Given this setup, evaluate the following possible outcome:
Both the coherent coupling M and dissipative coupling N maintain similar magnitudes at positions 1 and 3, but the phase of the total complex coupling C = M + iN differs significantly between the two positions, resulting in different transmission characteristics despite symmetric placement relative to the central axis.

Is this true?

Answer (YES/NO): NO